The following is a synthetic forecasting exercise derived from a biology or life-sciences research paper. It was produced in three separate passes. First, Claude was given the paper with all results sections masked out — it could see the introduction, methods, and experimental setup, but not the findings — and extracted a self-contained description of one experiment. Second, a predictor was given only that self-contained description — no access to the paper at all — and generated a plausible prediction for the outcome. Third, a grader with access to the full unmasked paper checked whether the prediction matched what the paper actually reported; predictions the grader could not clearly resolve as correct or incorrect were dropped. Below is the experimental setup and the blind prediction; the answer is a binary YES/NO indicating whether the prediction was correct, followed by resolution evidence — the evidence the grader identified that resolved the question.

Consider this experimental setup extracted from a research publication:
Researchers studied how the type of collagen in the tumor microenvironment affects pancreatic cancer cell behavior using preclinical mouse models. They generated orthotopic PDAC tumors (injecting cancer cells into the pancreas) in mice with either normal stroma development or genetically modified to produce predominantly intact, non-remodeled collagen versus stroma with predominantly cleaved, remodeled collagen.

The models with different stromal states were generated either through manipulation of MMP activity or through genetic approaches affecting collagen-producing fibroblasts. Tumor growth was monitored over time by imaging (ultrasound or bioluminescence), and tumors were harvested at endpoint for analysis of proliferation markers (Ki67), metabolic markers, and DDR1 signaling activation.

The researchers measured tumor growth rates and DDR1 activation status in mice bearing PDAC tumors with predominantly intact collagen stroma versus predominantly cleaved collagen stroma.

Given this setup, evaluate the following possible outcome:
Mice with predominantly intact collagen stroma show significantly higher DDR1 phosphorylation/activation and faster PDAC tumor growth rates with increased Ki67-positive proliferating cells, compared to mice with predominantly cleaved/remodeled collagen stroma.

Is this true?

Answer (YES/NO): NO